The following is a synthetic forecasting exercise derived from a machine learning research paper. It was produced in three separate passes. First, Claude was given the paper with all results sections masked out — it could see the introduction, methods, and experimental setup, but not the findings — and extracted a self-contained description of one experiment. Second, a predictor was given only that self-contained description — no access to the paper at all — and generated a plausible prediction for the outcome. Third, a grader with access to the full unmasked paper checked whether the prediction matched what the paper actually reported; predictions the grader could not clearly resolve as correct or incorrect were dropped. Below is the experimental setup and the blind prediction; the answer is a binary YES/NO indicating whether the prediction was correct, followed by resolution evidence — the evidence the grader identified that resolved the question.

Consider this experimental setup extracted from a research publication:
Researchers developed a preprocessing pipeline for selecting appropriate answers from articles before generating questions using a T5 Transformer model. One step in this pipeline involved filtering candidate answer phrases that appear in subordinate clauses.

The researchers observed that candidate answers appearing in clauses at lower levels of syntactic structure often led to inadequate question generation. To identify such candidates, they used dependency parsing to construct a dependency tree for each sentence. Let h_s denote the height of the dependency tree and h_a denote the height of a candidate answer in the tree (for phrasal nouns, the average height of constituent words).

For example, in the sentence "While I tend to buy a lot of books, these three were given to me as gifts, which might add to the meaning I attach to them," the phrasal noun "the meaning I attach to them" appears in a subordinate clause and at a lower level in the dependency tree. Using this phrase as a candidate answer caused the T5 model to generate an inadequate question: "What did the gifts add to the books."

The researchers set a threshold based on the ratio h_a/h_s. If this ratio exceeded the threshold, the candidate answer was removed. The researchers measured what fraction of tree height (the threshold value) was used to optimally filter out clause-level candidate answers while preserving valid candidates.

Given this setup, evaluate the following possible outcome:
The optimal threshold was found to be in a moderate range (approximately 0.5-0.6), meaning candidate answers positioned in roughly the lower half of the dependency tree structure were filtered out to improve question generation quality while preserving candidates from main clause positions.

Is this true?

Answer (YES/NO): NO